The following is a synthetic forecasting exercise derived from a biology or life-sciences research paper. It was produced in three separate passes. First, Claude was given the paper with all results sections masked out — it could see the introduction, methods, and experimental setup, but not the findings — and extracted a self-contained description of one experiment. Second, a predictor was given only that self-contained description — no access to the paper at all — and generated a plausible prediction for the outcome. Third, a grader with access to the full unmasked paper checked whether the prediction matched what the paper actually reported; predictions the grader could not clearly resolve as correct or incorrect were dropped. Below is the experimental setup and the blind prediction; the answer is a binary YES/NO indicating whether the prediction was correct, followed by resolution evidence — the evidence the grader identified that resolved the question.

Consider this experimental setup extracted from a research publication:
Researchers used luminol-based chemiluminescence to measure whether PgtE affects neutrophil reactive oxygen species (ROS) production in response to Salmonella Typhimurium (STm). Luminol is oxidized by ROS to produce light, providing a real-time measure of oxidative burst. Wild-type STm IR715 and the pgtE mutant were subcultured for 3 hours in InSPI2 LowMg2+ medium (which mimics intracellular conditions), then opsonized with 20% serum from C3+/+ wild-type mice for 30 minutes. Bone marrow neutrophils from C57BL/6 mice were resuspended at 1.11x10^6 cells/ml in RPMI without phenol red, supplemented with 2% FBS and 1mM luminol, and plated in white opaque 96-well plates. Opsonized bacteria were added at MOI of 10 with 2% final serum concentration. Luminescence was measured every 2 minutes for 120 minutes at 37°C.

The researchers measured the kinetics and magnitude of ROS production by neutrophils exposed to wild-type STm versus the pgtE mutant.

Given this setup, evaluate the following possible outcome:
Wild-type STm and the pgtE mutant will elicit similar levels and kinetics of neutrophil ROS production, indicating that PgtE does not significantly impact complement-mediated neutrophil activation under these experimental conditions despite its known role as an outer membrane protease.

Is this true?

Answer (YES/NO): NO